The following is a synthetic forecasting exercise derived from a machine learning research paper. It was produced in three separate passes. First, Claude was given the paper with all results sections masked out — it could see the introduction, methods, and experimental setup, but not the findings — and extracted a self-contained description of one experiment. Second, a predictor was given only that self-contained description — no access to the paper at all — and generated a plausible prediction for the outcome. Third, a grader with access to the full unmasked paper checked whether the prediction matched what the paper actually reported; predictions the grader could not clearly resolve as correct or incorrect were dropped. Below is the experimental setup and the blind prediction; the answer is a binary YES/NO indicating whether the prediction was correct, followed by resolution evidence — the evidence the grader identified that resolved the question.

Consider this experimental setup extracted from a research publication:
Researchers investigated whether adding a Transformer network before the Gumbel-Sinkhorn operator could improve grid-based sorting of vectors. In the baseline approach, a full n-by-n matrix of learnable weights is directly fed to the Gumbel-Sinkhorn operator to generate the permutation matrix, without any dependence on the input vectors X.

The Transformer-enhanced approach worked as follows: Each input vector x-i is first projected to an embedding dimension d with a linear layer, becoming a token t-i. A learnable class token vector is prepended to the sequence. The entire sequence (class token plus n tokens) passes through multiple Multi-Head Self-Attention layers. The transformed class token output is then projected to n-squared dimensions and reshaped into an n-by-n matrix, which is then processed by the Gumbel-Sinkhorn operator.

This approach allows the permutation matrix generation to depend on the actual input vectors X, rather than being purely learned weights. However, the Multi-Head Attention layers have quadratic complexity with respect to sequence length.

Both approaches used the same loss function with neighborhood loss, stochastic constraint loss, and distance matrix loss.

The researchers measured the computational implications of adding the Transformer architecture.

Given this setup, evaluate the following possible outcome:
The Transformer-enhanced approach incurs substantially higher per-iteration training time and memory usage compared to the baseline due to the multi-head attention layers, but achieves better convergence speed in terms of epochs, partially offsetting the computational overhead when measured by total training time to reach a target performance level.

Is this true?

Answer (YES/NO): NO